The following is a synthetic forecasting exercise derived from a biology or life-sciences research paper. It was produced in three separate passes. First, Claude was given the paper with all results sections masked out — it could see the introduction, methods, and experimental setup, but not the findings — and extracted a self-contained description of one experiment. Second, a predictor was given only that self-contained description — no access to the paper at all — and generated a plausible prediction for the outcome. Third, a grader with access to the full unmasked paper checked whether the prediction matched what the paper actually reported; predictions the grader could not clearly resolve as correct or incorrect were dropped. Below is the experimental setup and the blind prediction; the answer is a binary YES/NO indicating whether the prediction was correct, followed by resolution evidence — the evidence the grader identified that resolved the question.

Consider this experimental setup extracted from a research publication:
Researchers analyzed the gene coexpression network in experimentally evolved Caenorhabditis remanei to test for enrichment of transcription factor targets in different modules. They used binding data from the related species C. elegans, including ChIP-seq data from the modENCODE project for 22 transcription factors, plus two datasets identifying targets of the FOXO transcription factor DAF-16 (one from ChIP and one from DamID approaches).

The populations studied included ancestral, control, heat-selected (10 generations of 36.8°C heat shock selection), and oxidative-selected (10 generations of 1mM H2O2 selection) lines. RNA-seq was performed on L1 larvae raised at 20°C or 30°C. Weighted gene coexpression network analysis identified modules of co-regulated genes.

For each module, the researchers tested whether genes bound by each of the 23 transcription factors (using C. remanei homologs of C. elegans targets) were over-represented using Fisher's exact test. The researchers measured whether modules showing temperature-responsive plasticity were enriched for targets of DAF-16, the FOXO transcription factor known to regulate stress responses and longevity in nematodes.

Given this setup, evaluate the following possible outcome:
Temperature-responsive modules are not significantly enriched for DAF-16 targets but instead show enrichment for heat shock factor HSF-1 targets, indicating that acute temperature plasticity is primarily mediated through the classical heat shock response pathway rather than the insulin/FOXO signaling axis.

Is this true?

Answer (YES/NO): NO